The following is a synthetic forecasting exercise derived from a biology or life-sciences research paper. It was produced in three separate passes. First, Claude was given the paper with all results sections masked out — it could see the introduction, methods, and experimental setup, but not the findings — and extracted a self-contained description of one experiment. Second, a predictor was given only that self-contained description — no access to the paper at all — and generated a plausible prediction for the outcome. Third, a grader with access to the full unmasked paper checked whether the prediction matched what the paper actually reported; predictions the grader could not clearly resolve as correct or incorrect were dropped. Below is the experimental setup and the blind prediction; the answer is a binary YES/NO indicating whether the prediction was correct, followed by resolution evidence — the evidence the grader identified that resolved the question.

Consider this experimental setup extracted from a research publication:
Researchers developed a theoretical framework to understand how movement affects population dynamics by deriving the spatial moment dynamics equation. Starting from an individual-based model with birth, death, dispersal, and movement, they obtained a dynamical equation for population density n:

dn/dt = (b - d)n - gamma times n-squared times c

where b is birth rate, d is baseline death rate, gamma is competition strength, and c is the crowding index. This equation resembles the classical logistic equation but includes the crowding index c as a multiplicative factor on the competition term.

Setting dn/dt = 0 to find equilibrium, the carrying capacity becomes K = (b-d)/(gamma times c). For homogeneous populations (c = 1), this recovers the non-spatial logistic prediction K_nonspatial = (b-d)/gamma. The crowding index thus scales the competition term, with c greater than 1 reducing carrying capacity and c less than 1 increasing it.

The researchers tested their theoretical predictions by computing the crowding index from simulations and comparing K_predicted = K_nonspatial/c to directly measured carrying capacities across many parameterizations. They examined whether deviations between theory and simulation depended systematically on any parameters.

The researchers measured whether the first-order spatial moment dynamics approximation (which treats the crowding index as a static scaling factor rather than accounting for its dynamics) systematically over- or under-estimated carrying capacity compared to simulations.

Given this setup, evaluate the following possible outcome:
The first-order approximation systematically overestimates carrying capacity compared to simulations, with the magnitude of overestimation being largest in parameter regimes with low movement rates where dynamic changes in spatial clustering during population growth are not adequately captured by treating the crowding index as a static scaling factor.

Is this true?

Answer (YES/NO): NO